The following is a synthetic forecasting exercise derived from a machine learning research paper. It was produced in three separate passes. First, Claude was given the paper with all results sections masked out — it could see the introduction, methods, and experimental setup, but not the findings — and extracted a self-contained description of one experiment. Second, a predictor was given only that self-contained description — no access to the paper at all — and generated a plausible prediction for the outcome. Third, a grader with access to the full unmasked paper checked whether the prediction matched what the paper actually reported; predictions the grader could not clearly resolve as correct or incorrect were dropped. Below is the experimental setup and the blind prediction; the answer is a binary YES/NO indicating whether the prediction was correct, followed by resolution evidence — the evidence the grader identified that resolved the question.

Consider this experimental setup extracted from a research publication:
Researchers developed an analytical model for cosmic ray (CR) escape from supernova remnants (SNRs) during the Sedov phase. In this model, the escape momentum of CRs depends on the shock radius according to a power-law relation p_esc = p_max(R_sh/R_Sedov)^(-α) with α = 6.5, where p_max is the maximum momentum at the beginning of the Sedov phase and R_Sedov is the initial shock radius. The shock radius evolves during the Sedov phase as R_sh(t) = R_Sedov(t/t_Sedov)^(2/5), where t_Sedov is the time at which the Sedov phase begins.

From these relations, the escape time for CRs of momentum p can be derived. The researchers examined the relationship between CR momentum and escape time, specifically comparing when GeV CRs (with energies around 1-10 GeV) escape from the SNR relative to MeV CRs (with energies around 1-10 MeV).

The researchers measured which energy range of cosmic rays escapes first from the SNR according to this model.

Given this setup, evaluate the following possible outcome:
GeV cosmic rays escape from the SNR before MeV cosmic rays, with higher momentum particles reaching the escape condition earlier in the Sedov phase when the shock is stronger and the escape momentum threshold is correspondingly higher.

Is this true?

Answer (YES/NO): YES